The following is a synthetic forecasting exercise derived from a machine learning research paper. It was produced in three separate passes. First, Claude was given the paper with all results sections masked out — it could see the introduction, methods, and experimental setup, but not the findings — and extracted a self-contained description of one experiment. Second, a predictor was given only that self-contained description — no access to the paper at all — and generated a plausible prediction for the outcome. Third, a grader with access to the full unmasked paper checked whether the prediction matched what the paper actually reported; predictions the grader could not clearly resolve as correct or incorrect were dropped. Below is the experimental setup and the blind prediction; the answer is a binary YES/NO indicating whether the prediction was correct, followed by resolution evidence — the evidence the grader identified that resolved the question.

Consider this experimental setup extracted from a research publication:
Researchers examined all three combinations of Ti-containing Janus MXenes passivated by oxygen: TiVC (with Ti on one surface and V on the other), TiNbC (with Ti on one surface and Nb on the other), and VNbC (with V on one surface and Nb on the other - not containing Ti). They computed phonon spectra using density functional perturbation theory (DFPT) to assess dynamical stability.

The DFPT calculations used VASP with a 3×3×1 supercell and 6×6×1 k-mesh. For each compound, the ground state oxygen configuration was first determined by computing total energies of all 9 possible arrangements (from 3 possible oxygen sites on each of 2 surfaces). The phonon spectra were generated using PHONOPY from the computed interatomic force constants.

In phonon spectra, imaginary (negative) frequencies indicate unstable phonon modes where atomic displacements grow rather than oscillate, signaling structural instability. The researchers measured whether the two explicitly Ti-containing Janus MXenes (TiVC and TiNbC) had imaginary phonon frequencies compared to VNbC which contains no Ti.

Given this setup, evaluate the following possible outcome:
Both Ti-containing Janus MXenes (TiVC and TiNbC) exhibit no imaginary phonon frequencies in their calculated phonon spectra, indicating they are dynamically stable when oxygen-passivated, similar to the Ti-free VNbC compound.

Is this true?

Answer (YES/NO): NO